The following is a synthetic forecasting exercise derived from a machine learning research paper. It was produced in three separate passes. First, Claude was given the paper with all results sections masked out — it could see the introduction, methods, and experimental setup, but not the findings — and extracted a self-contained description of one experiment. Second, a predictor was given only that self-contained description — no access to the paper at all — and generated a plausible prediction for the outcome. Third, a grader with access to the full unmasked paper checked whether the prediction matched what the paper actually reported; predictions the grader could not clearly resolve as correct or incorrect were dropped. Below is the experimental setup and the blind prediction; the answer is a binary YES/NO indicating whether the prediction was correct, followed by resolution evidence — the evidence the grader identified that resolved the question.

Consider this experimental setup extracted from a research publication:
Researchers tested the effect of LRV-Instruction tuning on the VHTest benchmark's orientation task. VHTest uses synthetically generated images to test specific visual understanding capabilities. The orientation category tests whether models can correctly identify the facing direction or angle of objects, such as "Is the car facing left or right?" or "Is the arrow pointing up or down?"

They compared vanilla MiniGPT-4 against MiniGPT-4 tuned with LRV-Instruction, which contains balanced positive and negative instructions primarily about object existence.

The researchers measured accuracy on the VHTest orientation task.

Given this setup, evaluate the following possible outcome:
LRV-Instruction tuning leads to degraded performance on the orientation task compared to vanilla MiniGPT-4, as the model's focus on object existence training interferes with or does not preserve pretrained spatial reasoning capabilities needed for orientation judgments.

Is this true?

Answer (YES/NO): YES